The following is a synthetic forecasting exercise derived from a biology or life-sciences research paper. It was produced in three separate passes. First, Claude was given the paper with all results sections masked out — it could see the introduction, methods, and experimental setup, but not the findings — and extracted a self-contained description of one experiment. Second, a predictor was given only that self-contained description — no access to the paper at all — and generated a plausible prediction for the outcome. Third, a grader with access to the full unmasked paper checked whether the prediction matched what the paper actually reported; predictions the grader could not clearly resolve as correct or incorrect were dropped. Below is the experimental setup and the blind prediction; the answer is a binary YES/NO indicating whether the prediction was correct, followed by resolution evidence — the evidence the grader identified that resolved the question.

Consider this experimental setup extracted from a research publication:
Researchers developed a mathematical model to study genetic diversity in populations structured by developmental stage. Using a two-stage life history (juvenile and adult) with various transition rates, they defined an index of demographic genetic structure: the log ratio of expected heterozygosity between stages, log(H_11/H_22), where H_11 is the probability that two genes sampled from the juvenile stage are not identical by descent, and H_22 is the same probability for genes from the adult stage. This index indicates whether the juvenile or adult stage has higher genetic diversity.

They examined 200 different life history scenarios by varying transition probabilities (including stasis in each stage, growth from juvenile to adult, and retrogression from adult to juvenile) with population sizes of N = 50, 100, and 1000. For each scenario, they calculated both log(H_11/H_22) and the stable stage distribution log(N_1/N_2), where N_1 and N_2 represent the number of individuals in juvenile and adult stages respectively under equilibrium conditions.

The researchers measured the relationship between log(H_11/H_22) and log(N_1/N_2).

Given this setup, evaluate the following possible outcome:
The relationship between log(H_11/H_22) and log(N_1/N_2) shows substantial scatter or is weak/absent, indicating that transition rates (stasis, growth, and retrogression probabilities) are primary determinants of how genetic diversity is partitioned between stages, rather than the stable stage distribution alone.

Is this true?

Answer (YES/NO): NO